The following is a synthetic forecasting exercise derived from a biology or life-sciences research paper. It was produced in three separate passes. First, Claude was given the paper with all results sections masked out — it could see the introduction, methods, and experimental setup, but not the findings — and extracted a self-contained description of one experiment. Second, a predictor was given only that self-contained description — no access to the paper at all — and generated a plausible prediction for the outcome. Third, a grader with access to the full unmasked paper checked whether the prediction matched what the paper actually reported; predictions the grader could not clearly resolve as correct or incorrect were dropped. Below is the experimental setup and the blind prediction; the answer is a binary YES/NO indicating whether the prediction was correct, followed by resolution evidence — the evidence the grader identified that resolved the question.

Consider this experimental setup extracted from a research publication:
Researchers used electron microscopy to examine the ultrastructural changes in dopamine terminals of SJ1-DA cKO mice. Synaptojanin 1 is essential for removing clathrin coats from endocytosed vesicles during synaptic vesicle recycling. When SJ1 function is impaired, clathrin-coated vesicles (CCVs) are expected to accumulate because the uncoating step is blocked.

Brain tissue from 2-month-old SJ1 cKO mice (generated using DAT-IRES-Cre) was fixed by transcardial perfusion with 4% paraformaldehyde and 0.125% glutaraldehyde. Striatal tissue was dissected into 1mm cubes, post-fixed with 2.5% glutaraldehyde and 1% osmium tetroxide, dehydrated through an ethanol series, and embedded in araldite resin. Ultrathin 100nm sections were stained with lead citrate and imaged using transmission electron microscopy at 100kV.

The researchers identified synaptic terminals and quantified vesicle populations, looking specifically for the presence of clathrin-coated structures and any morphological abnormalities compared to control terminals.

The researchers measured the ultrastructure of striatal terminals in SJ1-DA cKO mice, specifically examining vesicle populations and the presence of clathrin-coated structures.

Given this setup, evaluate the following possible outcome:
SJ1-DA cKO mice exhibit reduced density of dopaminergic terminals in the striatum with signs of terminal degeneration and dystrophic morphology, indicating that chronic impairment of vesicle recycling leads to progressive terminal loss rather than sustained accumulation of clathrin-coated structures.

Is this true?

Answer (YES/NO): NO